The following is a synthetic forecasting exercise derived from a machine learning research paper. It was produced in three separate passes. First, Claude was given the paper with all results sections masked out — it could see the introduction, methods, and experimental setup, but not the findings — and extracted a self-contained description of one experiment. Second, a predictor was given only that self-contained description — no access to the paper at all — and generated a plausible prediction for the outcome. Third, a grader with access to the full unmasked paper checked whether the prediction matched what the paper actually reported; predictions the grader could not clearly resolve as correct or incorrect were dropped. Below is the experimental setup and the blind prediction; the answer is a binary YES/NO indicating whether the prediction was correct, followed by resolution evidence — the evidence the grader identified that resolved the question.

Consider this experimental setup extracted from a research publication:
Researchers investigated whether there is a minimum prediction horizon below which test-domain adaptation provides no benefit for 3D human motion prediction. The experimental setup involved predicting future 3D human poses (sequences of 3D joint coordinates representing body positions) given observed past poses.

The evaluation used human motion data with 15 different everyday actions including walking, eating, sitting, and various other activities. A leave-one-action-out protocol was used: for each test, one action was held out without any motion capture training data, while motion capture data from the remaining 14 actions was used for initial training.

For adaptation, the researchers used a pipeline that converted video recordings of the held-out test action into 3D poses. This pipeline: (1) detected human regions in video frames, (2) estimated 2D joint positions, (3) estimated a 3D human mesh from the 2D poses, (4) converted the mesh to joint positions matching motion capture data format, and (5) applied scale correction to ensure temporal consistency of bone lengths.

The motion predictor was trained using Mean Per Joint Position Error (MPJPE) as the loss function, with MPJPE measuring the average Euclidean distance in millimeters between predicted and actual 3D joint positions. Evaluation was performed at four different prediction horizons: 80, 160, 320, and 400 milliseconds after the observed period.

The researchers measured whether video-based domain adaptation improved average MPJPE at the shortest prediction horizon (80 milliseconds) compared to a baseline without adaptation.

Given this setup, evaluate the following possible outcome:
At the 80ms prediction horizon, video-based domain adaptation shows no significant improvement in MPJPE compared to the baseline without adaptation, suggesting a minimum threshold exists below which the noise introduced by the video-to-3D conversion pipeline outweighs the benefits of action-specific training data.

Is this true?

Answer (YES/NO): YES